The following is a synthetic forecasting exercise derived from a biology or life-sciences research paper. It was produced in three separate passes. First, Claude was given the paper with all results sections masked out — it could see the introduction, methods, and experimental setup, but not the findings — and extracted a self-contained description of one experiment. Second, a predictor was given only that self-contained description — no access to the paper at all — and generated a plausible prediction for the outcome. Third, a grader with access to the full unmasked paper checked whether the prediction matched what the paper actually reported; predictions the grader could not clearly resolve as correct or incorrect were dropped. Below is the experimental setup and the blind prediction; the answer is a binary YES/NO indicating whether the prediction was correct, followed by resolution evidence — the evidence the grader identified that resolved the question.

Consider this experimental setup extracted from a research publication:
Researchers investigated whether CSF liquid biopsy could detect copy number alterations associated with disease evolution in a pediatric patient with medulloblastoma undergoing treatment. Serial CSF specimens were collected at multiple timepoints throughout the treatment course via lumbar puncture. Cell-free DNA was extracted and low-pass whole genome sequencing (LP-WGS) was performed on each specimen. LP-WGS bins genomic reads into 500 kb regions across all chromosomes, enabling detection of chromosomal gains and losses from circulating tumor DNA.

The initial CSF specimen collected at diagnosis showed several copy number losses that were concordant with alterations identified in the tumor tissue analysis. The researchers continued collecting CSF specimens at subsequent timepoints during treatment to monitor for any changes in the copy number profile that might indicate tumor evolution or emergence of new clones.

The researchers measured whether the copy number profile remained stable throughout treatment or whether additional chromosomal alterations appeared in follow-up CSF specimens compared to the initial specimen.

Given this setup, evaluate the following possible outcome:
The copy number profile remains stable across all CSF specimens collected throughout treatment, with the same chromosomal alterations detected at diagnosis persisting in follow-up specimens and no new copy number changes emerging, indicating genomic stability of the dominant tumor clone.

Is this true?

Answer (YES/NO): NO